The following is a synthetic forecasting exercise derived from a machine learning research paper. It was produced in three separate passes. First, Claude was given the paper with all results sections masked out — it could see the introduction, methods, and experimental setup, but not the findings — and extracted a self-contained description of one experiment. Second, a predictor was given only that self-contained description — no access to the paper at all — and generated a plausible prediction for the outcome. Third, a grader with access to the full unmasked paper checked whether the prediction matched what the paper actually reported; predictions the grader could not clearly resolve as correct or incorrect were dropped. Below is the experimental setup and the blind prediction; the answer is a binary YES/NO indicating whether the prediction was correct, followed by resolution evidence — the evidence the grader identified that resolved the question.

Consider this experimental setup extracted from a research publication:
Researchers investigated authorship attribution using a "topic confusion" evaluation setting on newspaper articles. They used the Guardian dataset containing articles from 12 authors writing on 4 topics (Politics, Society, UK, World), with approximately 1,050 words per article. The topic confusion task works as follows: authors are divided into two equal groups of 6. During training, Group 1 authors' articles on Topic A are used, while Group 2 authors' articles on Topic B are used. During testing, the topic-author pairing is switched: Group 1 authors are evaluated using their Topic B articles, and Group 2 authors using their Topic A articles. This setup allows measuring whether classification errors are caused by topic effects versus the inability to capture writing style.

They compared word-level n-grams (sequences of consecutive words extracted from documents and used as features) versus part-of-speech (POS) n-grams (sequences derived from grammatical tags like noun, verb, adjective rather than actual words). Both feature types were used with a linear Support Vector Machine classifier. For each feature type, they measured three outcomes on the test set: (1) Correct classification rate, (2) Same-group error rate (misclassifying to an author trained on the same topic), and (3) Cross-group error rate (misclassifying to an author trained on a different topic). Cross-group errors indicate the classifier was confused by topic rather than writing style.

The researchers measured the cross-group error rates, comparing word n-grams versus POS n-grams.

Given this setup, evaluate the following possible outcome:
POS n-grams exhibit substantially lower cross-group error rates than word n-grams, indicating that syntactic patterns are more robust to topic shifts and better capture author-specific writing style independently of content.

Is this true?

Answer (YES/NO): YES